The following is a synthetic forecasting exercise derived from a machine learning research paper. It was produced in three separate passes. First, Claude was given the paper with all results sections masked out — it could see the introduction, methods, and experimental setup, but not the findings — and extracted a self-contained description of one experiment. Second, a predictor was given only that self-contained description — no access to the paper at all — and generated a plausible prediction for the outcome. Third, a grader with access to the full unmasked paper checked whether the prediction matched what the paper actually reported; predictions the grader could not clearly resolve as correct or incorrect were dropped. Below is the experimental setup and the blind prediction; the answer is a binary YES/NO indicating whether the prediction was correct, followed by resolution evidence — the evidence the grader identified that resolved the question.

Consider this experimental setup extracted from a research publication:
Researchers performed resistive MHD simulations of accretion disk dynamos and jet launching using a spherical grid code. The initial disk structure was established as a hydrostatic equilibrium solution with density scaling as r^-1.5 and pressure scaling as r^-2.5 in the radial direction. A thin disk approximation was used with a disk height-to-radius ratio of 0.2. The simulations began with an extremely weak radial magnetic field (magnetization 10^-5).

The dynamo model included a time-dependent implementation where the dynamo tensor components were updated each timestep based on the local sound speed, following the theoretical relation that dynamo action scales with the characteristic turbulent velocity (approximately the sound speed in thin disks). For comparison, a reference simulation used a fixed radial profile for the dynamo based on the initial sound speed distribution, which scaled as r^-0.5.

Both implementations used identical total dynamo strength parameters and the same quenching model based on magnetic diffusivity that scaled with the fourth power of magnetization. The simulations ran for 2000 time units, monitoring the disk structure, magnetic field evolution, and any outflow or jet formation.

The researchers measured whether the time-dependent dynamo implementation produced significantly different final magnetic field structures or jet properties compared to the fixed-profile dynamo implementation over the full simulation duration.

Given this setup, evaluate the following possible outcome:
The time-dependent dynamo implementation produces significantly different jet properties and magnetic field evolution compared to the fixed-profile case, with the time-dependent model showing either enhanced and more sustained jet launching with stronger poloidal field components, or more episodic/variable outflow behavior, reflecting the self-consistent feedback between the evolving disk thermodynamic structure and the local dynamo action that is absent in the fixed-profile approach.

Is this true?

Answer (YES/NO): NO